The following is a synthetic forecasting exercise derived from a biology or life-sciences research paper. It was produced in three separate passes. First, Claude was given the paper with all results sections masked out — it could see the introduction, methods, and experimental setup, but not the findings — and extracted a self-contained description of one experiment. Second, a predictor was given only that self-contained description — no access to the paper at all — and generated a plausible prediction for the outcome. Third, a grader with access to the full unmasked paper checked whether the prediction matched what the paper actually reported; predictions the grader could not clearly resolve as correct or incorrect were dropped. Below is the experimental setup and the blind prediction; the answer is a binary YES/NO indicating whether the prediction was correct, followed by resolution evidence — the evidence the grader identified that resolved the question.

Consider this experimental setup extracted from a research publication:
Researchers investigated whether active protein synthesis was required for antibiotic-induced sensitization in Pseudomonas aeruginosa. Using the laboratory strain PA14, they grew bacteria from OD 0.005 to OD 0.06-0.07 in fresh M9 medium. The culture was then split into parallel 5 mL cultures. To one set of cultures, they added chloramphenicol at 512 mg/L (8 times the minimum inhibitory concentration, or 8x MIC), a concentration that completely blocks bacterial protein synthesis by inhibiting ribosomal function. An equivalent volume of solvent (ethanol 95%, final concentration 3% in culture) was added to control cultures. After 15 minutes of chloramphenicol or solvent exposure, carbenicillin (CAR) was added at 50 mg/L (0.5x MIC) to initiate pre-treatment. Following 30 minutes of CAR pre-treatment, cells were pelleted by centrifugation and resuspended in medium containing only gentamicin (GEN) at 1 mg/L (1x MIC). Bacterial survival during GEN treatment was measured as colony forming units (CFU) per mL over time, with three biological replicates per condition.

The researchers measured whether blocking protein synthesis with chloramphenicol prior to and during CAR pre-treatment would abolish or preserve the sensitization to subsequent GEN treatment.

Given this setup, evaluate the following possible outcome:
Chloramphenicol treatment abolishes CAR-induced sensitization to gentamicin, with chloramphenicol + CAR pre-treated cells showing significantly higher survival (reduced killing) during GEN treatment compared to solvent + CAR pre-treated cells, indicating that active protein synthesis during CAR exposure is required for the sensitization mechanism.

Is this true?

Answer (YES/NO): YES